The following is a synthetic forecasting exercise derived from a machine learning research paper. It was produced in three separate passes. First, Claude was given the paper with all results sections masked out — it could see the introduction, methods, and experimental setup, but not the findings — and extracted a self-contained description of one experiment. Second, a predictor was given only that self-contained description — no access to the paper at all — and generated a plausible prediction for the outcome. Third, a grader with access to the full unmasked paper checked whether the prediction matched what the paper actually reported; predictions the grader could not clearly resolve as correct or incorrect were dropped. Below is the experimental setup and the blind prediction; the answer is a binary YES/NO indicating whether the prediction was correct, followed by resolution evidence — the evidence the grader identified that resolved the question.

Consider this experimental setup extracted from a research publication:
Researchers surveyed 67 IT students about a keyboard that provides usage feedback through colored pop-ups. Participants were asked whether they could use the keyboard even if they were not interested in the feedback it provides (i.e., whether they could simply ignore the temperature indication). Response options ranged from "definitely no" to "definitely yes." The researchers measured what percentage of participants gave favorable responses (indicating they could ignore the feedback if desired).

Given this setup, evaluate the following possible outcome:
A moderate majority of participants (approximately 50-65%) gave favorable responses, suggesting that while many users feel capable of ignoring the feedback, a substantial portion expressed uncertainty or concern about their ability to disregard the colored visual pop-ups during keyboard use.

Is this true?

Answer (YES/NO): YES